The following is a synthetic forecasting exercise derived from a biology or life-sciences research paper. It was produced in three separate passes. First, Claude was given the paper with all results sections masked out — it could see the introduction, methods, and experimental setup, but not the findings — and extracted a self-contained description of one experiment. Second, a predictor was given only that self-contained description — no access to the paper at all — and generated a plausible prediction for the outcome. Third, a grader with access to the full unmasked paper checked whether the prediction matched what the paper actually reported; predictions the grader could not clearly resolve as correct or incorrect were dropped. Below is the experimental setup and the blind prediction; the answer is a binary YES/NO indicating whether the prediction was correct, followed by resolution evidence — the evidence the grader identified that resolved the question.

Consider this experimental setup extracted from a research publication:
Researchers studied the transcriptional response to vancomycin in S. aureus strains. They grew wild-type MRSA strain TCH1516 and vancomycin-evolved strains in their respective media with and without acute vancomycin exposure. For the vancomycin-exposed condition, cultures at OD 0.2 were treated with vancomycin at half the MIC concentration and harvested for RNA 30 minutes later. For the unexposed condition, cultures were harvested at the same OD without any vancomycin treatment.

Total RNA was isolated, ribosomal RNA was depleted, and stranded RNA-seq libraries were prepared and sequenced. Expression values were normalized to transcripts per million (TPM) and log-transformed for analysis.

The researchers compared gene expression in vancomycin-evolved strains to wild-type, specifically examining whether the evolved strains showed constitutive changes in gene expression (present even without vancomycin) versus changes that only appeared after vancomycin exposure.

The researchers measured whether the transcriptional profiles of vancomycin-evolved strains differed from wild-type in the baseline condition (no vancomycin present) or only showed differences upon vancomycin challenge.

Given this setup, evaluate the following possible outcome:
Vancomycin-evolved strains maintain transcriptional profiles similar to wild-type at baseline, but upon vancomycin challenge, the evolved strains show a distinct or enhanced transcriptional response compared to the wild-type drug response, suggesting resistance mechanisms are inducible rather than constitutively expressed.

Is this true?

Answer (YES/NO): NO